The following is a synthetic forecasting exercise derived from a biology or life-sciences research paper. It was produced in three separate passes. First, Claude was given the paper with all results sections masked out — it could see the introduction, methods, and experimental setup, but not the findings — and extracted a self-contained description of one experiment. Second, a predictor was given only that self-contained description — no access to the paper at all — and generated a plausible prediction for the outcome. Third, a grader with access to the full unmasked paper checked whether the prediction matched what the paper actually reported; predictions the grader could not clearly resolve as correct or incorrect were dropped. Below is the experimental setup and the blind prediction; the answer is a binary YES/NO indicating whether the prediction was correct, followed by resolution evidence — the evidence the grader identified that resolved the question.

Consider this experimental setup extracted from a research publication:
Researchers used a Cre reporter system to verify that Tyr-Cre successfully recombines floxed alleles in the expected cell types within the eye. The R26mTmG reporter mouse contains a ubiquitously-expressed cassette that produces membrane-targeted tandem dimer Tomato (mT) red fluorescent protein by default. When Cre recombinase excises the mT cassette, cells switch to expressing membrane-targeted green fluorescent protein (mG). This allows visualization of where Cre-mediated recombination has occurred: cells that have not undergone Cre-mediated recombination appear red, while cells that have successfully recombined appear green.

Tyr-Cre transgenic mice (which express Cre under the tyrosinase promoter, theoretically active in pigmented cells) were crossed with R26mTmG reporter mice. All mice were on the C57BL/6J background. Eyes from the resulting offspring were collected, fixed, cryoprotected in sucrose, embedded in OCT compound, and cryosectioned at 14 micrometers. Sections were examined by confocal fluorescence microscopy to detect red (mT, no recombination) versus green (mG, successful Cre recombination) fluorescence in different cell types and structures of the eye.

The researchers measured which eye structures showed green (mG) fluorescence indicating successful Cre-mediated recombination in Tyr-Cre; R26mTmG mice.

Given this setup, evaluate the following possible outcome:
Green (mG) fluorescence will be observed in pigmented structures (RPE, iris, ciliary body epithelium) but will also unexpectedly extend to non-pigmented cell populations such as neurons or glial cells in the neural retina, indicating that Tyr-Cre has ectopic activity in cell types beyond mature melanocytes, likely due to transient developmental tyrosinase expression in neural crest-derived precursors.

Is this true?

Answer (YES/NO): NO